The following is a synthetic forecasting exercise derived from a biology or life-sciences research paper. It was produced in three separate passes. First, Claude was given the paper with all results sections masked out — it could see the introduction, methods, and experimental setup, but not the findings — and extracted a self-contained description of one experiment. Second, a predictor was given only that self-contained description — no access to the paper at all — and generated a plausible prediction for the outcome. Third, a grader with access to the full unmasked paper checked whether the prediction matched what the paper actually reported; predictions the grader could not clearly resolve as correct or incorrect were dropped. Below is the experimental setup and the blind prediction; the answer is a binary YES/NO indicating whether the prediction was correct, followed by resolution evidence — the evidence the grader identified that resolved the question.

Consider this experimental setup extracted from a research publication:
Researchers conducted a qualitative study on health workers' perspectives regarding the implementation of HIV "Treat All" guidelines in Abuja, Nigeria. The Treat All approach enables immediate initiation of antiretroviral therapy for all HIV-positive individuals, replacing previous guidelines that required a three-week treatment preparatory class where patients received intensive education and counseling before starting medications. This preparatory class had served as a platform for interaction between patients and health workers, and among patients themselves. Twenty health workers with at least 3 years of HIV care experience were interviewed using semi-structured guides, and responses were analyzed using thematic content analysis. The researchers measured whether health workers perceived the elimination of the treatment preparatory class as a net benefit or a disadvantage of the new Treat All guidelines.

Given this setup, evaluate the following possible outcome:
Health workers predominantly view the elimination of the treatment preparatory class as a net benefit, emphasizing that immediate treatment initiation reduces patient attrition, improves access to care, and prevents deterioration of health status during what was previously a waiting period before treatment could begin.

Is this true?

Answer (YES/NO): NO